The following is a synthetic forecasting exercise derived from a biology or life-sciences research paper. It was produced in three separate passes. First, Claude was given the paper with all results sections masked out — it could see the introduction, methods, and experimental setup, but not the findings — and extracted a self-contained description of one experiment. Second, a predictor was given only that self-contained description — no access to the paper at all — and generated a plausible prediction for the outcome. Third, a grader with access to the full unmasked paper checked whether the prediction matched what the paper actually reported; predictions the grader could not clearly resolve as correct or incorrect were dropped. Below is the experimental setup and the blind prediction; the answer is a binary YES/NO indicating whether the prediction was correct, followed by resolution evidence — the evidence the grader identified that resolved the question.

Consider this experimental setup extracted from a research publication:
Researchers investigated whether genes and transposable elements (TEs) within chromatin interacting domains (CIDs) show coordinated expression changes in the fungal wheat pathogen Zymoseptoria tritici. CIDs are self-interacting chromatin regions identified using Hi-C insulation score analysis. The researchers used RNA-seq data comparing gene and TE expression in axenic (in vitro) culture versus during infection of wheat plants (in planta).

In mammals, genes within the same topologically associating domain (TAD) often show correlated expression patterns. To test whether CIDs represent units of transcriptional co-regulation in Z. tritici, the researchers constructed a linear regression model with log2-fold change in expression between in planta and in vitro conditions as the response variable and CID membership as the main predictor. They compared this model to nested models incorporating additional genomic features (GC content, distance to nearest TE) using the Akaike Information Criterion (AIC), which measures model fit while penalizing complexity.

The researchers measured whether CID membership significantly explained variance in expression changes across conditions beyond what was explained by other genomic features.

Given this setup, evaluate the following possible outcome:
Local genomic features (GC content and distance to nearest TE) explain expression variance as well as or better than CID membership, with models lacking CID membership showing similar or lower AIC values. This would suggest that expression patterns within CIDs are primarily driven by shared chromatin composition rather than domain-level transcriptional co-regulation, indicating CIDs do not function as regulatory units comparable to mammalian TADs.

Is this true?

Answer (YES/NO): NO